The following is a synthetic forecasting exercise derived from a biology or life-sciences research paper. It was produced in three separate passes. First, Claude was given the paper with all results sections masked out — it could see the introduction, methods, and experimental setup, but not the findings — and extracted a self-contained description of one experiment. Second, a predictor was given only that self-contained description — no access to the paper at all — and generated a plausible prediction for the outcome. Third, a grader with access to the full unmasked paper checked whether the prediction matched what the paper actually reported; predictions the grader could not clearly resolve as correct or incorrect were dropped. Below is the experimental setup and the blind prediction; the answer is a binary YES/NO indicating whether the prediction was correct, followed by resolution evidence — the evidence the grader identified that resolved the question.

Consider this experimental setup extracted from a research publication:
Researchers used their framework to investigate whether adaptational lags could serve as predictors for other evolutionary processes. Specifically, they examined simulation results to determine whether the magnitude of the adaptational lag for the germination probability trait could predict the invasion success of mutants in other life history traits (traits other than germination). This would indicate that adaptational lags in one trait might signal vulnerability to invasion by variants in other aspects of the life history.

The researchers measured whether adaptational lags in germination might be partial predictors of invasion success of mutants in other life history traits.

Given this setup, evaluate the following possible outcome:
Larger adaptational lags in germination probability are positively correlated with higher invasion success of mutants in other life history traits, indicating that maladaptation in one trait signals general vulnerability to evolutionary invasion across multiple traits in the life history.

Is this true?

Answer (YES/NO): NO